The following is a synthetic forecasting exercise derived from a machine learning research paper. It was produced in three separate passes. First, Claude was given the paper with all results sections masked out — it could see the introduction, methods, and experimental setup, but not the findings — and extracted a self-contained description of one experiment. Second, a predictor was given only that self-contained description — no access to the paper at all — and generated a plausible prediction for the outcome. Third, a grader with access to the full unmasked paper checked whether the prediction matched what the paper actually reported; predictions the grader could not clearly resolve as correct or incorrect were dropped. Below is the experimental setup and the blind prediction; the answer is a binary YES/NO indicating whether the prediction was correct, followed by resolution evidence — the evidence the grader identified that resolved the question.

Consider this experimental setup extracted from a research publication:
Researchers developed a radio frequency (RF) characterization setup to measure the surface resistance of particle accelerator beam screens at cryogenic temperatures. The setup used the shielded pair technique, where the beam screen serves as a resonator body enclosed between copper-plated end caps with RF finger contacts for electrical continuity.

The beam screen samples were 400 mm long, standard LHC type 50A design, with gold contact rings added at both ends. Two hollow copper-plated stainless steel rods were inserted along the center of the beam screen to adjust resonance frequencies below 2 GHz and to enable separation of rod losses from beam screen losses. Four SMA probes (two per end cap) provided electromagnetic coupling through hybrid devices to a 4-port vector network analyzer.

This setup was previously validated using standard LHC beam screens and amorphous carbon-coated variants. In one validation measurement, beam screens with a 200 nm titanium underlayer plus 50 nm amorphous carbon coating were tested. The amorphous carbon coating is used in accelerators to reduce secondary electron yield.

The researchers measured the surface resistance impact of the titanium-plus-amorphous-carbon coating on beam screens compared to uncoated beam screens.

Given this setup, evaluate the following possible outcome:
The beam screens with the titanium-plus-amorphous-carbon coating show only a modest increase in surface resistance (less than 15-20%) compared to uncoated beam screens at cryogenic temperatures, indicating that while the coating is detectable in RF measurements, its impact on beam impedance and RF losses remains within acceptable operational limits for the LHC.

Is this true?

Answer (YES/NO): YES